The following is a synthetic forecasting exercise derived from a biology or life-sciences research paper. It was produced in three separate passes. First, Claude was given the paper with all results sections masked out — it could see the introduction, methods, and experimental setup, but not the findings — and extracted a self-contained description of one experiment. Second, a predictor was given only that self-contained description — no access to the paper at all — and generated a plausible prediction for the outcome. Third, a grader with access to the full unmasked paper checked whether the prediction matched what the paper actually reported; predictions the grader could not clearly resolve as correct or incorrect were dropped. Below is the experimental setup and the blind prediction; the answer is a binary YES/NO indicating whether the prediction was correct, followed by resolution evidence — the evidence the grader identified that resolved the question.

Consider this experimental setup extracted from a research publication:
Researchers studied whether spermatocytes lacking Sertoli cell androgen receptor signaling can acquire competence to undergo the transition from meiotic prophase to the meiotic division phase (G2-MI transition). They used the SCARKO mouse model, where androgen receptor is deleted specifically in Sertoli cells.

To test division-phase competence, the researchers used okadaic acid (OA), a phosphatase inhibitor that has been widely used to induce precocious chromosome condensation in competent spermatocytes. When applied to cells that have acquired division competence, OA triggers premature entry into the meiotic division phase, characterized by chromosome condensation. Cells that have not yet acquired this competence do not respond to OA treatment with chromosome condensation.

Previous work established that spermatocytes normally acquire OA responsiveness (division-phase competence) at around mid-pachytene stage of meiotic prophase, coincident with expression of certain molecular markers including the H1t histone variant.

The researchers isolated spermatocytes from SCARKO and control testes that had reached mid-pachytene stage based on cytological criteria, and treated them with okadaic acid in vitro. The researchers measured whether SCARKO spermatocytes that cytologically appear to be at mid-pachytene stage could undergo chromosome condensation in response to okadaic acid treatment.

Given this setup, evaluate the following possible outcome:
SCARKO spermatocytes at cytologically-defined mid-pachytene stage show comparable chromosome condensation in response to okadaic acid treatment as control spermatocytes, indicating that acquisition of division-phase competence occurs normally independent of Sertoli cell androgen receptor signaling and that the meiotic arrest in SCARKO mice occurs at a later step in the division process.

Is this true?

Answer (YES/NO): NO